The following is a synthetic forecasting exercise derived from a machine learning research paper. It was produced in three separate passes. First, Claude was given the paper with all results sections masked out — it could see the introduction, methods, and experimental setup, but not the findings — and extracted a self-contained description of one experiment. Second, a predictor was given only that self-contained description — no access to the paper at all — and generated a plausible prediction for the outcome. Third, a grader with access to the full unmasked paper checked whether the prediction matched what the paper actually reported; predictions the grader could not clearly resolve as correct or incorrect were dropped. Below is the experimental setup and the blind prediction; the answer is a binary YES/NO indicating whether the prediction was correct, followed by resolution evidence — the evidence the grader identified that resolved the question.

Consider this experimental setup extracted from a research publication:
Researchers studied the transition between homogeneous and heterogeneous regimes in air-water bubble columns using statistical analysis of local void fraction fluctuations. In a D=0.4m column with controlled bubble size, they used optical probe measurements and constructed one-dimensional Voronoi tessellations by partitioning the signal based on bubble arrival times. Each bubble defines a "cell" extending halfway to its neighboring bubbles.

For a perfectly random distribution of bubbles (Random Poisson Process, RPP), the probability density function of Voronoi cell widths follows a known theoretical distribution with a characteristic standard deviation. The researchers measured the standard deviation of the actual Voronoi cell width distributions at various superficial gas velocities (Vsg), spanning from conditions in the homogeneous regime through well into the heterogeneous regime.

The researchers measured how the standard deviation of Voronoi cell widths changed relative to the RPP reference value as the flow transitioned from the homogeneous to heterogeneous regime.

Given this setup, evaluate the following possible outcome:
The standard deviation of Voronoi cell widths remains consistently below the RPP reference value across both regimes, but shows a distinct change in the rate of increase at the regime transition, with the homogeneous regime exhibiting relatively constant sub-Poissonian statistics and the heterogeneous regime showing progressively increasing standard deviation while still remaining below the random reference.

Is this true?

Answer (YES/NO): NO